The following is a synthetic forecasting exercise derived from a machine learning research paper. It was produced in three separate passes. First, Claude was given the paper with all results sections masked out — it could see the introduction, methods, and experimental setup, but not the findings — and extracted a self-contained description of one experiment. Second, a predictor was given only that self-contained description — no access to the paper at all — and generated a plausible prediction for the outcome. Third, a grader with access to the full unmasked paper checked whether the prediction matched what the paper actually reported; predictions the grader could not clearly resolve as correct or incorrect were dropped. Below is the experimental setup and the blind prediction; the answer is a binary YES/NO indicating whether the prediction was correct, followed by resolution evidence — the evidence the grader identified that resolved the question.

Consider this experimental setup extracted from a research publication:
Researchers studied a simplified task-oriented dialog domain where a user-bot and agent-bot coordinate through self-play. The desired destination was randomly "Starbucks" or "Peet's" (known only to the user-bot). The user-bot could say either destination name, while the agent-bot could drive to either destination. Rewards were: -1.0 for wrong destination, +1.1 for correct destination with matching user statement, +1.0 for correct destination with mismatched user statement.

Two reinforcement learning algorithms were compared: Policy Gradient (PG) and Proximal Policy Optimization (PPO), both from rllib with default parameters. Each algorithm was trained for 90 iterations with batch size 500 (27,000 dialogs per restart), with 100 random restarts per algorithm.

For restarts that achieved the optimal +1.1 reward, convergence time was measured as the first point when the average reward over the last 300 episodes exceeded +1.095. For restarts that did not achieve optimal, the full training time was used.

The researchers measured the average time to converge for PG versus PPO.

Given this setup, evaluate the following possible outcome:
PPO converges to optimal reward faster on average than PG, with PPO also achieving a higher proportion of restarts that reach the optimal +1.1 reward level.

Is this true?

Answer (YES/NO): NO